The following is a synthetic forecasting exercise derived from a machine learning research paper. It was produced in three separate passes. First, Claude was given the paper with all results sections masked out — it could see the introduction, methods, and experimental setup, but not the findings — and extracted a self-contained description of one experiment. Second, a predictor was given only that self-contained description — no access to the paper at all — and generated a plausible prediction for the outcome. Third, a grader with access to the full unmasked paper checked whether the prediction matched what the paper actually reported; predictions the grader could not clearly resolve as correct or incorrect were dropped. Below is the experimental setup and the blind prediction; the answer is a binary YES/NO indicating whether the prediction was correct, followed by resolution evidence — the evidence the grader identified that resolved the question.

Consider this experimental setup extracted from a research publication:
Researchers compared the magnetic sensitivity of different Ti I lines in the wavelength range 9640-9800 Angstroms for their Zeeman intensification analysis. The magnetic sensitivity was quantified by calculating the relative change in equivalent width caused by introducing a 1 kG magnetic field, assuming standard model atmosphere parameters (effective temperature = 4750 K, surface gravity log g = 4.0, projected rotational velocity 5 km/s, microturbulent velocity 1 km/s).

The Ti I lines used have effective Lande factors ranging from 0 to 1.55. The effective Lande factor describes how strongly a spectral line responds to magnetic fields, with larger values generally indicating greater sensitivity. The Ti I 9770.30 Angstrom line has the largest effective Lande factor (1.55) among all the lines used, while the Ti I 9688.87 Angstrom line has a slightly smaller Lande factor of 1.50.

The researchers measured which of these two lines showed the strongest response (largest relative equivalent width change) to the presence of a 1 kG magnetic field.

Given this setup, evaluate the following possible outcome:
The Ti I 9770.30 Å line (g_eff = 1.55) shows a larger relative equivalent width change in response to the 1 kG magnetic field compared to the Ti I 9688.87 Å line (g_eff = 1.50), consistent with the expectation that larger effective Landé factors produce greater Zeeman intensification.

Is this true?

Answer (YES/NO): NO